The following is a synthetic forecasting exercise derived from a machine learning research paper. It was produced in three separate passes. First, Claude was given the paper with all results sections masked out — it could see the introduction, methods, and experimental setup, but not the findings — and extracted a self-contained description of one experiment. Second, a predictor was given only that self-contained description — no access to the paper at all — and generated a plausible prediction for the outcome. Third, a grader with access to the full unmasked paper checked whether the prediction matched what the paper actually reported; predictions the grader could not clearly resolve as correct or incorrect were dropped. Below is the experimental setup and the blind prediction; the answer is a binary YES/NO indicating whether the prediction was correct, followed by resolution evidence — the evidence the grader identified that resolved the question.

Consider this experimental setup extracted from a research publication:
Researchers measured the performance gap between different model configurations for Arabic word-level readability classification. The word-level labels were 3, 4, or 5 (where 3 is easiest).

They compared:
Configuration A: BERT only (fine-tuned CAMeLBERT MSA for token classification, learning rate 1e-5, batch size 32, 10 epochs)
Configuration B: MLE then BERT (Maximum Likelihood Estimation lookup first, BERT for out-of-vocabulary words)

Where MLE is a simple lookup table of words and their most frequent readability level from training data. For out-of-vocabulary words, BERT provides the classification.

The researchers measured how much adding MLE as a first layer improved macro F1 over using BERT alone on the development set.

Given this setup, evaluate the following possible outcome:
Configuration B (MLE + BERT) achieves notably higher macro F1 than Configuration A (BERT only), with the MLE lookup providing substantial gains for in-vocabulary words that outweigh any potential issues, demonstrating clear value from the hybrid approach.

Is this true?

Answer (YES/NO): NO